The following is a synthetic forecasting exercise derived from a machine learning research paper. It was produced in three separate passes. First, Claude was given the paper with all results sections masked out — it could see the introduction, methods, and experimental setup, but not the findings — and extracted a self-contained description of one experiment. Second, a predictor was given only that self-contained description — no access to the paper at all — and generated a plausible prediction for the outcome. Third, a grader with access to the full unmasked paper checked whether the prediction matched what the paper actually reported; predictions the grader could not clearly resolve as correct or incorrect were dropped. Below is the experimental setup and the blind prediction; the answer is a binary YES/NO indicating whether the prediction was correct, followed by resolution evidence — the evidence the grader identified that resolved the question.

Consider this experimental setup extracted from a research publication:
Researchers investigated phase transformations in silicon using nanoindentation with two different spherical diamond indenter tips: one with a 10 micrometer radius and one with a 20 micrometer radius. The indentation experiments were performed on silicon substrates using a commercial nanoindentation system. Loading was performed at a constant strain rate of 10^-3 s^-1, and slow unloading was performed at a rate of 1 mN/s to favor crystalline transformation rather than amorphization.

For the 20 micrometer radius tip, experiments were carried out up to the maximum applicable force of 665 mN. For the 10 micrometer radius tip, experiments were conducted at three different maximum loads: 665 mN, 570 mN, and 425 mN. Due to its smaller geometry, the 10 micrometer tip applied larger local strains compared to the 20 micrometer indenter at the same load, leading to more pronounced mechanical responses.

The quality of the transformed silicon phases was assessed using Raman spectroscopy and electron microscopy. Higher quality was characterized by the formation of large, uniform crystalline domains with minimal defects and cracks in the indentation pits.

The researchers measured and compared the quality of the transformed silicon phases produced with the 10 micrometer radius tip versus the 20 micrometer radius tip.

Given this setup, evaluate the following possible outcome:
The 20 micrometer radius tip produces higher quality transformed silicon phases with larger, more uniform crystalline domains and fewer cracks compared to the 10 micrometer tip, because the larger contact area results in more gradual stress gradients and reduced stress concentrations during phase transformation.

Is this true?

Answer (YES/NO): YES